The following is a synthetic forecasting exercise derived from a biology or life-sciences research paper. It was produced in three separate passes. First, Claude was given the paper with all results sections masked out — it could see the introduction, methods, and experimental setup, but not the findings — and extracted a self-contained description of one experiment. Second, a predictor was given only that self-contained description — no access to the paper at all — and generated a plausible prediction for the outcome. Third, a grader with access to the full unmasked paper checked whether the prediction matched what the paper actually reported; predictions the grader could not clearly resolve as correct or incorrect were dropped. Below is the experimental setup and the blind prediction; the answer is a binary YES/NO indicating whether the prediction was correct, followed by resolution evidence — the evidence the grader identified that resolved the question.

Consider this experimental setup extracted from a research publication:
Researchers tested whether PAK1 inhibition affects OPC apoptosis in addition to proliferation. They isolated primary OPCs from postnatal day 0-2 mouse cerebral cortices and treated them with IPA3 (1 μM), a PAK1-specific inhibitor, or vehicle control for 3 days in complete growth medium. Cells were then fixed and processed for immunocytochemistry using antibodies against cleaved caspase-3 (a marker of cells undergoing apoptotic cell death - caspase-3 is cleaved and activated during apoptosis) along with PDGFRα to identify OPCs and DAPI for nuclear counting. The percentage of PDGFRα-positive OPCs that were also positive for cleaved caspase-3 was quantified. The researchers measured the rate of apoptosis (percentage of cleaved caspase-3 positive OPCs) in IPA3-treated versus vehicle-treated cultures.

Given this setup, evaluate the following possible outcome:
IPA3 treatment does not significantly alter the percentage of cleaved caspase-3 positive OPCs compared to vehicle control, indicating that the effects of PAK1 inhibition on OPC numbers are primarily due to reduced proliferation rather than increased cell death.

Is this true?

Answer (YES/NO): YES